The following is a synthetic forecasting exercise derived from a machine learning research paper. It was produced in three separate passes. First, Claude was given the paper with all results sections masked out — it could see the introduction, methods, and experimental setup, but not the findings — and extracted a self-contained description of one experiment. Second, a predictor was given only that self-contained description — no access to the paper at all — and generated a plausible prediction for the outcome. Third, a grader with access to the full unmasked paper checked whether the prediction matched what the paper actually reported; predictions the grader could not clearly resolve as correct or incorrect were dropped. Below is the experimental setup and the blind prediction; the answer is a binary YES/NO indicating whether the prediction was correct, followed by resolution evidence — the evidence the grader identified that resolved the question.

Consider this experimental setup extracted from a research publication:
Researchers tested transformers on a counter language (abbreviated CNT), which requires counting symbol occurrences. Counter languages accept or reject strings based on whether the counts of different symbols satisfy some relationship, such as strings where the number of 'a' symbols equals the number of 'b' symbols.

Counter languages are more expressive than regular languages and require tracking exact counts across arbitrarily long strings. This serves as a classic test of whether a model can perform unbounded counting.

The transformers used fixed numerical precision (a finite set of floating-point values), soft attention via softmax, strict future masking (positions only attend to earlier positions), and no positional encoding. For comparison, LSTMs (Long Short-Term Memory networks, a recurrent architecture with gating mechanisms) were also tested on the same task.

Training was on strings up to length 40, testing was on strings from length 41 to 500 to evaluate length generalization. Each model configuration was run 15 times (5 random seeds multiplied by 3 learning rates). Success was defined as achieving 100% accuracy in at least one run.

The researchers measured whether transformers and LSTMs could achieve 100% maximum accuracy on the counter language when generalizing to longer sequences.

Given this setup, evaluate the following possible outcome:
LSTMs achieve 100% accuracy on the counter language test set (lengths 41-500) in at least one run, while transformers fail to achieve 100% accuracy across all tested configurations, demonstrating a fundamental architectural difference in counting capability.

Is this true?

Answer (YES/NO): YES